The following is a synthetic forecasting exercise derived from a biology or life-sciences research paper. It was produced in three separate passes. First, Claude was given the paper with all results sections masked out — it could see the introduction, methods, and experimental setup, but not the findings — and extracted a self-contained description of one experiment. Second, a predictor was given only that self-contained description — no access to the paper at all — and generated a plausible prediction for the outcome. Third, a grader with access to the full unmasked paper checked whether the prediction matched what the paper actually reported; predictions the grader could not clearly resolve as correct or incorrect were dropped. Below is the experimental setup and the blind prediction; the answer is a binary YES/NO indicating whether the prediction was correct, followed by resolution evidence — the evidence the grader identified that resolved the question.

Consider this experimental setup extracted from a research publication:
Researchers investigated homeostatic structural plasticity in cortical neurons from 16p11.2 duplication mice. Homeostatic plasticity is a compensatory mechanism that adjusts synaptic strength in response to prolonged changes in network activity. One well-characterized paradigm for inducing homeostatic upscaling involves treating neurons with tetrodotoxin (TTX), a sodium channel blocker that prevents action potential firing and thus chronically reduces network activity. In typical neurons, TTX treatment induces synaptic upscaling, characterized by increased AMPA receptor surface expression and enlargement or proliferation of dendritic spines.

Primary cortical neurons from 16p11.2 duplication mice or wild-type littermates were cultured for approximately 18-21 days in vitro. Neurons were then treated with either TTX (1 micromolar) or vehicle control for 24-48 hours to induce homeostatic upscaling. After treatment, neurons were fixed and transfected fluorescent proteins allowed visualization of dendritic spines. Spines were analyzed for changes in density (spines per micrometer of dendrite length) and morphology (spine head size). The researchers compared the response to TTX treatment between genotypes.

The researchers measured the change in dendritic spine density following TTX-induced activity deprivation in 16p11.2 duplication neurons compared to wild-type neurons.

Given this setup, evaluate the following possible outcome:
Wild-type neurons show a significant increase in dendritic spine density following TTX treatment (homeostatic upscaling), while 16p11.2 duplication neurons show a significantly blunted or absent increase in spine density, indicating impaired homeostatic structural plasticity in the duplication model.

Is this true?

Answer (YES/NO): YES